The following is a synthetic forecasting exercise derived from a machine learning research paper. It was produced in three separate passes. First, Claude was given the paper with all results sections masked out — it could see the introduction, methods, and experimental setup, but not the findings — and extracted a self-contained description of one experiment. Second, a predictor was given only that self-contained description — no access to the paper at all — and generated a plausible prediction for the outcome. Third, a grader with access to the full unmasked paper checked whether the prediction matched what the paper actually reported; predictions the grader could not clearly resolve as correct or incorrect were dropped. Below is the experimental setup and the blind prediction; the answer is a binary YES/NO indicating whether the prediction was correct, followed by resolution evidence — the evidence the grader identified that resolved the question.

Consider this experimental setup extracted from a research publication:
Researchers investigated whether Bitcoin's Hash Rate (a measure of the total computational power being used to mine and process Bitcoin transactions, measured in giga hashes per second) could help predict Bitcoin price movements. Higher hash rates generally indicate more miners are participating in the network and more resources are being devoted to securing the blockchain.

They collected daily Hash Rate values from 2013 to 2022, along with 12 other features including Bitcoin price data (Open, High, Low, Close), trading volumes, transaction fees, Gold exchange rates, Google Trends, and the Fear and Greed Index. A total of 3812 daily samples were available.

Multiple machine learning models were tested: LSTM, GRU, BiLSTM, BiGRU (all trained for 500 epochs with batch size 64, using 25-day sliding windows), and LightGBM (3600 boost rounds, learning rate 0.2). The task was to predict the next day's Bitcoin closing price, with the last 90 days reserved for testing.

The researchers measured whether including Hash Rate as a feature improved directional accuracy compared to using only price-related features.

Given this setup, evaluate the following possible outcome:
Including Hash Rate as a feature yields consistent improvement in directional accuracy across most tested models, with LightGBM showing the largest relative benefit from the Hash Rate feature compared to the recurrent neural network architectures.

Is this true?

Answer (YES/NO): NO